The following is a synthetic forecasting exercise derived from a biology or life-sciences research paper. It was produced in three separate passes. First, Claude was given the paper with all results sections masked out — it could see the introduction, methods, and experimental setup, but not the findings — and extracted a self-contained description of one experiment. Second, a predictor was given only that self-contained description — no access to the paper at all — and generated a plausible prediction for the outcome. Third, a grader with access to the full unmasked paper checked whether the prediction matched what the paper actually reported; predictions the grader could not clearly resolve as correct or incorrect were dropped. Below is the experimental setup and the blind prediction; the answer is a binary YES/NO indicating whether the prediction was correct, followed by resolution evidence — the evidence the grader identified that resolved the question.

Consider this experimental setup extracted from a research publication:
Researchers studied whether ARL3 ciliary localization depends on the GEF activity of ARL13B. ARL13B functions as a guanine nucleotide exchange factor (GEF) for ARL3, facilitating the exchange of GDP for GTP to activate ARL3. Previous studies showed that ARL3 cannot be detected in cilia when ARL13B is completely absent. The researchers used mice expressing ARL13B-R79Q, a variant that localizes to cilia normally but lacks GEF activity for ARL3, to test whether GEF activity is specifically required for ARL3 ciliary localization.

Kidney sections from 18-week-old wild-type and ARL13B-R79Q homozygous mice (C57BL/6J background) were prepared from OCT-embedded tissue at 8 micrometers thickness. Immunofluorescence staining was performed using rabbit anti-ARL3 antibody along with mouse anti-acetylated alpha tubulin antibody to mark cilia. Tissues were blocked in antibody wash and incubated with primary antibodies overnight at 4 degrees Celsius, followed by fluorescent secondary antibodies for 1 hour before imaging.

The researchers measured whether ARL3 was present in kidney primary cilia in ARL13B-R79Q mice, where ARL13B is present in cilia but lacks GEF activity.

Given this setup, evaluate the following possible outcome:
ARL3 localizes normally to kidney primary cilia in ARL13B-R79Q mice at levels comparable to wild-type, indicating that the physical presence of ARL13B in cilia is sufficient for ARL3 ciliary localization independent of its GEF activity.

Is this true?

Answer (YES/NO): YES